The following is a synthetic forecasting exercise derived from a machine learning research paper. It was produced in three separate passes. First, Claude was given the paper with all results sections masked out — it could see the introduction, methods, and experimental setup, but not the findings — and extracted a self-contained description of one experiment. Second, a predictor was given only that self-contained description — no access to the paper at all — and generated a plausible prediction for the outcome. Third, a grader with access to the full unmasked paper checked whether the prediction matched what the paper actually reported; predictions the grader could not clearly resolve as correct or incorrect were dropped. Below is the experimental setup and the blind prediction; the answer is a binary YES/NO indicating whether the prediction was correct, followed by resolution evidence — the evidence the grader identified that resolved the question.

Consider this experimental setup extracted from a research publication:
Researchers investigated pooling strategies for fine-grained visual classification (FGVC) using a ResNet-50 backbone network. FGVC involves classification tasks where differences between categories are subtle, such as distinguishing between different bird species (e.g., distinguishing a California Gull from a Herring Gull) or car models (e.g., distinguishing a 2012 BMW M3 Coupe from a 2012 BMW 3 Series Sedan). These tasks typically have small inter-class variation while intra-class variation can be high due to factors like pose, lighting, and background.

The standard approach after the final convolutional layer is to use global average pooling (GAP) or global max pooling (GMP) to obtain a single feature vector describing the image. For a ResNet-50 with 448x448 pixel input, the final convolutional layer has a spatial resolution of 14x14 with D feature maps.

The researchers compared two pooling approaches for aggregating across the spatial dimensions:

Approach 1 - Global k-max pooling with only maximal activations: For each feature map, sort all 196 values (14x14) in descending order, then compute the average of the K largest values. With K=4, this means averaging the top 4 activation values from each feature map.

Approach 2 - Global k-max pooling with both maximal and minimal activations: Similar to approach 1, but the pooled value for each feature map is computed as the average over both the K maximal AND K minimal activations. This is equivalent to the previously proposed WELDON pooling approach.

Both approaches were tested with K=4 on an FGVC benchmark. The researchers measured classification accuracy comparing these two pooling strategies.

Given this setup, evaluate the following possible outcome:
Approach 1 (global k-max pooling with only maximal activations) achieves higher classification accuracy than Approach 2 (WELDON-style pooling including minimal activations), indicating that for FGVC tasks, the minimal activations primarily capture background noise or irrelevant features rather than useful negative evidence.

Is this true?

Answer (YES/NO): YES